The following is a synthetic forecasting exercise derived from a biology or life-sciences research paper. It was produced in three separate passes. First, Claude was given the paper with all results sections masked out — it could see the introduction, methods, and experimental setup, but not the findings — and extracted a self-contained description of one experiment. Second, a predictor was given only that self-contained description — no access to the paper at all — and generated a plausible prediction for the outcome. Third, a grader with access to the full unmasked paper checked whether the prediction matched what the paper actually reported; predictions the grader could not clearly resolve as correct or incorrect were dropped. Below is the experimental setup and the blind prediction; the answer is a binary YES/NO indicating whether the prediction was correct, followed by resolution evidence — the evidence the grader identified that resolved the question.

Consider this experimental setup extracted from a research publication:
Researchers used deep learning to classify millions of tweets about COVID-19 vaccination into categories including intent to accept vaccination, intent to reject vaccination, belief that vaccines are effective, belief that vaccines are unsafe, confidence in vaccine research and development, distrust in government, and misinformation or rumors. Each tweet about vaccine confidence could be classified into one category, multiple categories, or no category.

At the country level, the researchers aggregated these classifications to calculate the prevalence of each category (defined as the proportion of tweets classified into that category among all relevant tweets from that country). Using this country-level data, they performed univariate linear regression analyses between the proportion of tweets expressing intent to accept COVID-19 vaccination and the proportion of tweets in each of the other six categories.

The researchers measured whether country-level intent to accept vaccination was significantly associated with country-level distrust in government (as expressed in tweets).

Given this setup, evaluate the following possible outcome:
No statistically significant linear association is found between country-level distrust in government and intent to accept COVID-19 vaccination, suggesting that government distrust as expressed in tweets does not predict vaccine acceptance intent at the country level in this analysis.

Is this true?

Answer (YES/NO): NO